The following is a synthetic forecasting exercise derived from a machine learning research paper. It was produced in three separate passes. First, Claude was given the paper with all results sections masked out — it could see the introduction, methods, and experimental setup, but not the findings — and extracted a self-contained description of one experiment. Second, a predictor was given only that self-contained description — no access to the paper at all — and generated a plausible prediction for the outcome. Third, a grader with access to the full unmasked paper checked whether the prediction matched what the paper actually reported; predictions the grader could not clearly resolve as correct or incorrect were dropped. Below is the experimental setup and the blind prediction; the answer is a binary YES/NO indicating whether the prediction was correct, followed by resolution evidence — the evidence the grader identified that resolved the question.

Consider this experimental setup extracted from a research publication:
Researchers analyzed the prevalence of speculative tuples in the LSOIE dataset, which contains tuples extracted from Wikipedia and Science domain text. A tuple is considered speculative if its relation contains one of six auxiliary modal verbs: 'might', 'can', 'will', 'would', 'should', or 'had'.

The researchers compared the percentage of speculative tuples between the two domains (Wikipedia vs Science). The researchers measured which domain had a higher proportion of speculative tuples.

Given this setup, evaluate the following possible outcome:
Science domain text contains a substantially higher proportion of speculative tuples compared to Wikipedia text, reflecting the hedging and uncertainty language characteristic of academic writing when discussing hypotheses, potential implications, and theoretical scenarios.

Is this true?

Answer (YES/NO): YES